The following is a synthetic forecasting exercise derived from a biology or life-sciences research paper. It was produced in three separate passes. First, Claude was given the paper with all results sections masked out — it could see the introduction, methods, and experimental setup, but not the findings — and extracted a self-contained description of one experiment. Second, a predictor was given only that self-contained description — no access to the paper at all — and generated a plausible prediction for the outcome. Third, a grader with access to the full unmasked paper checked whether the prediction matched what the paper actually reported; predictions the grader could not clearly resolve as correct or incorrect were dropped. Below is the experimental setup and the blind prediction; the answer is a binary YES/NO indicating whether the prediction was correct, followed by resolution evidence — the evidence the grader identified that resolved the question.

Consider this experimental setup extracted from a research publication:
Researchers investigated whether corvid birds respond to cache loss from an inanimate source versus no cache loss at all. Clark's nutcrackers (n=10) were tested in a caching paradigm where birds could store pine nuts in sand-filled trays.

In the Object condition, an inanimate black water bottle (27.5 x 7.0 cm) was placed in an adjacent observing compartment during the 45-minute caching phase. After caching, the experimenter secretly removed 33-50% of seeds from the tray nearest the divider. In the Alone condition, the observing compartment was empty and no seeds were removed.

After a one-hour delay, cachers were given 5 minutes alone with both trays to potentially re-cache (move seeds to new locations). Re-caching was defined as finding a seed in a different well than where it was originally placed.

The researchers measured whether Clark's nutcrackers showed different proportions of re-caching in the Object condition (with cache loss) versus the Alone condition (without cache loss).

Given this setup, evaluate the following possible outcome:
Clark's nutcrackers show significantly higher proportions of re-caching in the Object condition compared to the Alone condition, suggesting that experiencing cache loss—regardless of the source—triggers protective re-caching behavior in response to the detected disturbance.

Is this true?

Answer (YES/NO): NO